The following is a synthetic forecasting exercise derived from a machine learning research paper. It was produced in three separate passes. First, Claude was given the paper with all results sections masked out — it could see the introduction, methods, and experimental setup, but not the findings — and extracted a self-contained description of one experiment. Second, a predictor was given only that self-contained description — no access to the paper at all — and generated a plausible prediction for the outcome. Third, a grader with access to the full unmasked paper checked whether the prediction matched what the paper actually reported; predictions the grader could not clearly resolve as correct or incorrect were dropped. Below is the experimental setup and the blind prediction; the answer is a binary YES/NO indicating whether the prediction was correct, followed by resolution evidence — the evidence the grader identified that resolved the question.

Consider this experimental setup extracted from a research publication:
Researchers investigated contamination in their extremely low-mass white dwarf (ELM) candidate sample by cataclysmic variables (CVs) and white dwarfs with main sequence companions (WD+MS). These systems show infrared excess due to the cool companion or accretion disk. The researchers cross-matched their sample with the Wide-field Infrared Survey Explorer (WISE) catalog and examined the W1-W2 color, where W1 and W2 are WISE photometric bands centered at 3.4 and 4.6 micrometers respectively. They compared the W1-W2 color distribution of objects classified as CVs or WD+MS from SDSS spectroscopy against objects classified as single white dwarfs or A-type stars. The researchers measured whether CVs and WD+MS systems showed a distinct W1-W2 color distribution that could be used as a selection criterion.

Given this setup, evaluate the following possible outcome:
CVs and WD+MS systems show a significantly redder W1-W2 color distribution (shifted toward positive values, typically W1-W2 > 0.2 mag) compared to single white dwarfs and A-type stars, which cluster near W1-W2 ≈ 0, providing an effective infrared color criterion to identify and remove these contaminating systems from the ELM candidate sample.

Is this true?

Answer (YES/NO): NO